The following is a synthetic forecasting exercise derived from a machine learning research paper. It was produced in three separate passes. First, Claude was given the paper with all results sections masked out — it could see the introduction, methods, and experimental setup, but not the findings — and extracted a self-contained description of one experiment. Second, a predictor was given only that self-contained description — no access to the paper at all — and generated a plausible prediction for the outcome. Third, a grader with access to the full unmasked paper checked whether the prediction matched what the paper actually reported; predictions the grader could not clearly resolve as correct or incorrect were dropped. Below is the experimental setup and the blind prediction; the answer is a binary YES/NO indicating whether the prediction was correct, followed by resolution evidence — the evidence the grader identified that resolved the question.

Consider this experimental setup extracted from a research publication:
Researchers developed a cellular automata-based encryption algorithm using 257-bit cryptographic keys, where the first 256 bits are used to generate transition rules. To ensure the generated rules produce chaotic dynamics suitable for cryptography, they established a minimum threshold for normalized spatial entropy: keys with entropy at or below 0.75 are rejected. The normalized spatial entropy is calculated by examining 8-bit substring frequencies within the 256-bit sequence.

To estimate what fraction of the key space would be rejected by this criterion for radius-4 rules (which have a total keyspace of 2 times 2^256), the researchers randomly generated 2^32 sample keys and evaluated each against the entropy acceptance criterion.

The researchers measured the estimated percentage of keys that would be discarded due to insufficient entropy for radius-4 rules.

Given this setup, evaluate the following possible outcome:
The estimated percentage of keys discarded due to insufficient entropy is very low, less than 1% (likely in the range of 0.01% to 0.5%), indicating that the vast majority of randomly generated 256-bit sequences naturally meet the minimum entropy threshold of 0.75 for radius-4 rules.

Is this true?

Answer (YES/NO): NO